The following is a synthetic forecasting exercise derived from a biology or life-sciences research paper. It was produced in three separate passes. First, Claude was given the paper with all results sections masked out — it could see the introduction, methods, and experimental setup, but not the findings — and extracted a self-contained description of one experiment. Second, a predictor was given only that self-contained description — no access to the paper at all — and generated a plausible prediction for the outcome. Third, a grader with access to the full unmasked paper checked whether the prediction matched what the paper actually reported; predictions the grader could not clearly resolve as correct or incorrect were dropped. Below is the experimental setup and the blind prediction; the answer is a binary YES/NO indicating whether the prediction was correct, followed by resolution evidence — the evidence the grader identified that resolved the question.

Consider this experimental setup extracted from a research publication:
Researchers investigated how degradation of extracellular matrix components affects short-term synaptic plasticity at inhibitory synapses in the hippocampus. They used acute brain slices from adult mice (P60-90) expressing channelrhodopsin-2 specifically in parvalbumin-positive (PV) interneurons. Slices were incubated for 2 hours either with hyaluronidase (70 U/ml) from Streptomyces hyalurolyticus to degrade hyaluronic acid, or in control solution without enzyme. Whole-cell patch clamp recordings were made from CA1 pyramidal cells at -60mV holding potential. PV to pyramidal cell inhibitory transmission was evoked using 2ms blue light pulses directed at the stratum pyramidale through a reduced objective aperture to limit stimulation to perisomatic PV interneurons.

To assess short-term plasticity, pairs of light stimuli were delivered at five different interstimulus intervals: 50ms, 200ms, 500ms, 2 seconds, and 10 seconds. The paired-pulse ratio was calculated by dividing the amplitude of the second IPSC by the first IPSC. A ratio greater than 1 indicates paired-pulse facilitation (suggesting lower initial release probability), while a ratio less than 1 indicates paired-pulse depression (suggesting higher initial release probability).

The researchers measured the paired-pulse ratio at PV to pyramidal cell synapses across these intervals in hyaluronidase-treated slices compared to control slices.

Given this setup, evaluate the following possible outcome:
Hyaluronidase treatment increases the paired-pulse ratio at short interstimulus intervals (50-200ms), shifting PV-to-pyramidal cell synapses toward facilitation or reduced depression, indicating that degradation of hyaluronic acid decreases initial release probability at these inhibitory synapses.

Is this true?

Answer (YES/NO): NO